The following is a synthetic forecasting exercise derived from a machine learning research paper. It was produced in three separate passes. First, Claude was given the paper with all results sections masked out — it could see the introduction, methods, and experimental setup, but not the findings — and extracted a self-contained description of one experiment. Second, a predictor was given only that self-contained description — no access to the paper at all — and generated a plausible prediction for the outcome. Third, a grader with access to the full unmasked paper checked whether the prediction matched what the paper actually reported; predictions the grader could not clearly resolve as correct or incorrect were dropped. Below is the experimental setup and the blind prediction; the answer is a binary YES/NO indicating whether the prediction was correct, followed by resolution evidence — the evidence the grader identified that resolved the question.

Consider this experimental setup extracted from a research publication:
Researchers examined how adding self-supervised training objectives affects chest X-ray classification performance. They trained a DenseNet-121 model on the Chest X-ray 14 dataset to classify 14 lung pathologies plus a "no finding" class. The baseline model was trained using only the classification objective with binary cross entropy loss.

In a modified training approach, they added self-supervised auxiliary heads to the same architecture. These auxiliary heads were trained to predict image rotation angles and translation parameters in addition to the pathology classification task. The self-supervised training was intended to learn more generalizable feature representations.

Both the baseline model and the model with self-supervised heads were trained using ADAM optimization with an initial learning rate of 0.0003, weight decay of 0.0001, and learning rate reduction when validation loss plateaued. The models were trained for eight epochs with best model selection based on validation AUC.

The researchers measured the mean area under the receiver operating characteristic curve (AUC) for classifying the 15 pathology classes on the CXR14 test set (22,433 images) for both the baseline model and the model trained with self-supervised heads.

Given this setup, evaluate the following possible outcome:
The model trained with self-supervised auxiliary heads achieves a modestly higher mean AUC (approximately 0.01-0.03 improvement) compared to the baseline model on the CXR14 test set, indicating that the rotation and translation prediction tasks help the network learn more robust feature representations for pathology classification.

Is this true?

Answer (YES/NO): NO